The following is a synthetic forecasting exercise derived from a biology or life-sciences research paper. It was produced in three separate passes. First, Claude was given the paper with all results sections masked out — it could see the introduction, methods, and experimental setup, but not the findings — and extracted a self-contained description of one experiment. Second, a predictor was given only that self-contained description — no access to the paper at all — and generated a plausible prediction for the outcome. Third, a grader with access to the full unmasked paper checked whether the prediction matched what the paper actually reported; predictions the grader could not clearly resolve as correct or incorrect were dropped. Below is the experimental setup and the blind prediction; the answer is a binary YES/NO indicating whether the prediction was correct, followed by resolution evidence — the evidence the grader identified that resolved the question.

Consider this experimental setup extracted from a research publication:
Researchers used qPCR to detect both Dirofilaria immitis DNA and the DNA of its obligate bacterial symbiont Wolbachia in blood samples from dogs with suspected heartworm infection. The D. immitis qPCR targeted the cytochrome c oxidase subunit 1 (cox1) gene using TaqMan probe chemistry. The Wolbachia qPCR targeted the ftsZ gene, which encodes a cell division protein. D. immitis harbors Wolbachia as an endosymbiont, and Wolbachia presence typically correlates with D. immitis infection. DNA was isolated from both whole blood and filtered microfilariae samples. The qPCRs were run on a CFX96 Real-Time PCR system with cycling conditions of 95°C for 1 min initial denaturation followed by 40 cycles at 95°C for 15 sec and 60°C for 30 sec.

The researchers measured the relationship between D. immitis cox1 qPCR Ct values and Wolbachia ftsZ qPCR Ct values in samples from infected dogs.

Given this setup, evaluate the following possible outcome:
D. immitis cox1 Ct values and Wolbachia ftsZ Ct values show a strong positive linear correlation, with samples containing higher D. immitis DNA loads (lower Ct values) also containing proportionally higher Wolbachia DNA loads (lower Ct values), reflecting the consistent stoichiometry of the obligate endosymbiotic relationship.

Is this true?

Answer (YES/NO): YES